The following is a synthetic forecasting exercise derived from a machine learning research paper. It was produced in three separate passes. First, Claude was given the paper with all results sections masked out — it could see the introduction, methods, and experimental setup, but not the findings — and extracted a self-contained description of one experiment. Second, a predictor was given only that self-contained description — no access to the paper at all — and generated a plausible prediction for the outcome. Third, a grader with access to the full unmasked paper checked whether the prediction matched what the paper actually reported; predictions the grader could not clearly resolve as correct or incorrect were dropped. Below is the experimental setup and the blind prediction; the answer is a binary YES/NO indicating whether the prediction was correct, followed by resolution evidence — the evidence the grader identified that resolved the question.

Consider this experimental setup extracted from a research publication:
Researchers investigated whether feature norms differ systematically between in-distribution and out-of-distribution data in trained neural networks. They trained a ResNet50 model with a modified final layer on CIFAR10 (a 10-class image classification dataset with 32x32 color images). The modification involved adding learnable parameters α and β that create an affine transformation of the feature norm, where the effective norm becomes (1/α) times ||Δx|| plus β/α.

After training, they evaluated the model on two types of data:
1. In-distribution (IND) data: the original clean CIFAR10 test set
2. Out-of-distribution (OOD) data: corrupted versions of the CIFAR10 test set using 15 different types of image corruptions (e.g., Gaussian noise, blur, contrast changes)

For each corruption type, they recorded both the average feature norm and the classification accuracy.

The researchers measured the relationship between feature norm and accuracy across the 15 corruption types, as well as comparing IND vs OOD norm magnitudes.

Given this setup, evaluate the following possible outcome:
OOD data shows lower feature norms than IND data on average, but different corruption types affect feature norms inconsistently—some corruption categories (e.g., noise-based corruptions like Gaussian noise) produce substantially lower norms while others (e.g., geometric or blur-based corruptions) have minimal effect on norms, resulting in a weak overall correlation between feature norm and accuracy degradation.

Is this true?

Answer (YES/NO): NO